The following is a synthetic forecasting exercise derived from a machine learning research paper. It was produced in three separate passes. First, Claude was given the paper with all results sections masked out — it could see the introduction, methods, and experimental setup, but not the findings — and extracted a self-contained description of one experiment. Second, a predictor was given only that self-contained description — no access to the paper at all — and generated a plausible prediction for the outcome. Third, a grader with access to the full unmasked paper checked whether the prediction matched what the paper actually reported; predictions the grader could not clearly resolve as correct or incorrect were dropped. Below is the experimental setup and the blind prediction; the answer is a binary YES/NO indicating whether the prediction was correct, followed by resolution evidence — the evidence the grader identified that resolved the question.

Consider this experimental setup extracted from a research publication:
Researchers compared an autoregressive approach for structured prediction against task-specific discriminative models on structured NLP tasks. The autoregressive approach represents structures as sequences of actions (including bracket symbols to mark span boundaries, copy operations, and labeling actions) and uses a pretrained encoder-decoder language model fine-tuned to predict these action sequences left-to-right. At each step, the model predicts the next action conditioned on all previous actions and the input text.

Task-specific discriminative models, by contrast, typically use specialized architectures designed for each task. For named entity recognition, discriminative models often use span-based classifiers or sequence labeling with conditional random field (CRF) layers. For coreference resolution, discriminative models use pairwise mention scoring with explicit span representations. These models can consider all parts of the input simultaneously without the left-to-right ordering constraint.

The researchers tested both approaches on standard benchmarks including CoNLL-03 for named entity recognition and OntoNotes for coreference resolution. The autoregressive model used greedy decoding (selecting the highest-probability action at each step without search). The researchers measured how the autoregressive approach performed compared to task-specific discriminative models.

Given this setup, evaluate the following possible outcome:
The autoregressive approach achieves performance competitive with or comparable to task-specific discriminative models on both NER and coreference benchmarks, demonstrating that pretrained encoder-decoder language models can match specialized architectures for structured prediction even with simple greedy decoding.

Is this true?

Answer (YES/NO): YES